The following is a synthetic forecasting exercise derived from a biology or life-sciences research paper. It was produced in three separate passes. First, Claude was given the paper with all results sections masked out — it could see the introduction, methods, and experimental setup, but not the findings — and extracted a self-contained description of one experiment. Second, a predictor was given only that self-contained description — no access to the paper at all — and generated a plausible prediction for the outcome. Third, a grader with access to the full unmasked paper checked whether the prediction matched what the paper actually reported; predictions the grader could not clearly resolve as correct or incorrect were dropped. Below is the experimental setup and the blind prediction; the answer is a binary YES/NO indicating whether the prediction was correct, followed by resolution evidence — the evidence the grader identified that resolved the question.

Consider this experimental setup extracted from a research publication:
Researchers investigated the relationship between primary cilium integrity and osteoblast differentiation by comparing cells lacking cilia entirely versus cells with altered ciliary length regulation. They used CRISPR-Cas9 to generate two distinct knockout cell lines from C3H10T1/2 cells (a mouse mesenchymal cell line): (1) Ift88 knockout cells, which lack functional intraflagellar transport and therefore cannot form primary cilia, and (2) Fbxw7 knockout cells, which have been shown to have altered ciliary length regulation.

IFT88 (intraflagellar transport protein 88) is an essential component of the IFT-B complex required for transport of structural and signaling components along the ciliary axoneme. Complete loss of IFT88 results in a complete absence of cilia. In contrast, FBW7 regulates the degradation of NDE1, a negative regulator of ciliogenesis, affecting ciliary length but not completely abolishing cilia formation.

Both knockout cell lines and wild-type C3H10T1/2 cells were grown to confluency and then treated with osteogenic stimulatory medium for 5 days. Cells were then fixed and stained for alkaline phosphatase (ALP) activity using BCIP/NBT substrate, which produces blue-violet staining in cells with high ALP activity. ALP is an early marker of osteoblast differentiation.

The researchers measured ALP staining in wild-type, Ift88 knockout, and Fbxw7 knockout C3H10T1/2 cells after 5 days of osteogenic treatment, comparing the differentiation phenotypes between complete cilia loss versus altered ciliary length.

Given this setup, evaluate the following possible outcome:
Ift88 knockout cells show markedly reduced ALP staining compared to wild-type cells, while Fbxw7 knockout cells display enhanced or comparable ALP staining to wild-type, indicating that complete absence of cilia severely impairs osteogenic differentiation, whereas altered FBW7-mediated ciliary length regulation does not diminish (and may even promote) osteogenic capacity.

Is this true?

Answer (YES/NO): NO